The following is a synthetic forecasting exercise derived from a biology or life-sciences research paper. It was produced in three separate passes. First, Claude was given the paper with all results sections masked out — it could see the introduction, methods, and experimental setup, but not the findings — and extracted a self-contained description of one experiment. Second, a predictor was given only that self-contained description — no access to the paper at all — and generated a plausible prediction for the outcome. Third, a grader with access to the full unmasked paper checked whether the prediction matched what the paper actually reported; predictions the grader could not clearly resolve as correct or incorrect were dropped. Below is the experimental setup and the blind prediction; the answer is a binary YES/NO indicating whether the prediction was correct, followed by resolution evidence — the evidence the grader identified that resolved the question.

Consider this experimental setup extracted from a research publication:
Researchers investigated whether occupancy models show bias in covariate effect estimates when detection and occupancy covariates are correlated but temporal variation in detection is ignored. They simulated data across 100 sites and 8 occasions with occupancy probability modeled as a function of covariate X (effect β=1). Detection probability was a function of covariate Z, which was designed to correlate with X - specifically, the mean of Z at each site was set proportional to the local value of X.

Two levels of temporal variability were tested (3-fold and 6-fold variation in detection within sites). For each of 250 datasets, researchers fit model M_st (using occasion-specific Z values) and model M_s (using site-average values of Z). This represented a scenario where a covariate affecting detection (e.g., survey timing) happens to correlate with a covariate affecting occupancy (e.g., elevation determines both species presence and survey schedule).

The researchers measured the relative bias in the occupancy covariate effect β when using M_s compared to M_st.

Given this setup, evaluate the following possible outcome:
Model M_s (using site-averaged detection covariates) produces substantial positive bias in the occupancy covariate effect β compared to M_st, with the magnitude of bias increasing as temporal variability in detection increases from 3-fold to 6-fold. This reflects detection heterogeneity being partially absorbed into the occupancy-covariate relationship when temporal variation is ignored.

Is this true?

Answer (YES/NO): NO